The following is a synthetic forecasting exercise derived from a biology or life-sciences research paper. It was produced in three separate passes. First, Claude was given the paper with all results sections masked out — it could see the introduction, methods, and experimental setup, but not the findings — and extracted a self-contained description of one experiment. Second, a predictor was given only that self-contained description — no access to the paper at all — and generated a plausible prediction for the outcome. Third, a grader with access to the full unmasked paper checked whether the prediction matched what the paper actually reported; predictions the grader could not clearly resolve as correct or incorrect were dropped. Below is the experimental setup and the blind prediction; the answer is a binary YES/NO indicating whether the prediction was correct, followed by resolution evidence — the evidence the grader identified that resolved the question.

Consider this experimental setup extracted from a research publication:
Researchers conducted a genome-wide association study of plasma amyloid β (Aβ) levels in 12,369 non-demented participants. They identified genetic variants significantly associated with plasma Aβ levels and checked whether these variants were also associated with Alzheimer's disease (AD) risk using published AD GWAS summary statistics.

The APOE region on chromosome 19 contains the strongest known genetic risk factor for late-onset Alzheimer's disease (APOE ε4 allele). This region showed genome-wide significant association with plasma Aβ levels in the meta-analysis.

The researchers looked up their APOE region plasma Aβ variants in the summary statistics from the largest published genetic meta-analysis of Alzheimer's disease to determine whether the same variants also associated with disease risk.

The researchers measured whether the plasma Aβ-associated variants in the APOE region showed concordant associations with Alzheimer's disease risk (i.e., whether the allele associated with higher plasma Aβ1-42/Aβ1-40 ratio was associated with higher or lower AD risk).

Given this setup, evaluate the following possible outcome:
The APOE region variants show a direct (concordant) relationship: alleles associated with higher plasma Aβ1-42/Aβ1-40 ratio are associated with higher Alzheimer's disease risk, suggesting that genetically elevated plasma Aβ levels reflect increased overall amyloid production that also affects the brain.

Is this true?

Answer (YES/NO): NO